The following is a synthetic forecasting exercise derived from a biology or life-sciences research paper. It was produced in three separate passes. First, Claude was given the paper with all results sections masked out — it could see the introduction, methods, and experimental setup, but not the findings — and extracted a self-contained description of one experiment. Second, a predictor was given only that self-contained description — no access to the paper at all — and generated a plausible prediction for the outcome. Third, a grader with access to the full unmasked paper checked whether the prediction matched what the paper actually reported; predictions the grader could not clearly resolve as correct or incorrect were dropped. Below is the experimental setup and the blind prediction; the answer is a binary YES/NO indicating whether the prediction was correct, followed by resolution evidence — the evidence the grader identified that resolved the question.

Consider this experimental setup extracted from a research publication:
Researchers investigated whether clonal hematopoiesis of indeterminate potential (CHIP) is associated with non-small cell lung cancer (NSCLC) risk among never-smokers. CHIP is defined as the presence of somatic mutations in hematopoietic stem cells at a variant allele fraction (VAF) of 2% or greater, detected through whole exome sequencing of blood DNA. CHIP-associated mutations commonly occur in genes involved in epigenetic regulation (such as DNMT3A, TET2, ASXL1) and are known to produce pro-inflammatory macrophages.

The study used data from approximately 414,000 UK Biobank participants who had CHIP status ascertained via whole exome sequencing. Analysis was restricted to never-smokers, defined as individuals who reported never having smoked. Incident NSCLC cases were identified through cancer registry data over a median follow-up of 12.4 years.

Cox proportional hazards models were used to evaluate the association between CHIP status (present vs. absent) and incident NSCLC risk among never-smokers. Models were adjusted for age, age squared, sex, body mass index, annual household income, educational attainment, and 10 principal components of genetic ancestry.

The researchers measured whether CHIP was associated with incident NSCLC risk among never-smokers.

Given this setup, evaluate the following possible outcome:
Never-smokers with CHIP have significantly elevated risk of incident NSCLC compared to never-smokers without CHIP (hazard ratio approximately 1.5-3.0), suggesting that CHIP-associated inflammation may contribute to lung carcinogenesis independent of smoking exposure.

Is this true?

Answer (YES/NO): YES